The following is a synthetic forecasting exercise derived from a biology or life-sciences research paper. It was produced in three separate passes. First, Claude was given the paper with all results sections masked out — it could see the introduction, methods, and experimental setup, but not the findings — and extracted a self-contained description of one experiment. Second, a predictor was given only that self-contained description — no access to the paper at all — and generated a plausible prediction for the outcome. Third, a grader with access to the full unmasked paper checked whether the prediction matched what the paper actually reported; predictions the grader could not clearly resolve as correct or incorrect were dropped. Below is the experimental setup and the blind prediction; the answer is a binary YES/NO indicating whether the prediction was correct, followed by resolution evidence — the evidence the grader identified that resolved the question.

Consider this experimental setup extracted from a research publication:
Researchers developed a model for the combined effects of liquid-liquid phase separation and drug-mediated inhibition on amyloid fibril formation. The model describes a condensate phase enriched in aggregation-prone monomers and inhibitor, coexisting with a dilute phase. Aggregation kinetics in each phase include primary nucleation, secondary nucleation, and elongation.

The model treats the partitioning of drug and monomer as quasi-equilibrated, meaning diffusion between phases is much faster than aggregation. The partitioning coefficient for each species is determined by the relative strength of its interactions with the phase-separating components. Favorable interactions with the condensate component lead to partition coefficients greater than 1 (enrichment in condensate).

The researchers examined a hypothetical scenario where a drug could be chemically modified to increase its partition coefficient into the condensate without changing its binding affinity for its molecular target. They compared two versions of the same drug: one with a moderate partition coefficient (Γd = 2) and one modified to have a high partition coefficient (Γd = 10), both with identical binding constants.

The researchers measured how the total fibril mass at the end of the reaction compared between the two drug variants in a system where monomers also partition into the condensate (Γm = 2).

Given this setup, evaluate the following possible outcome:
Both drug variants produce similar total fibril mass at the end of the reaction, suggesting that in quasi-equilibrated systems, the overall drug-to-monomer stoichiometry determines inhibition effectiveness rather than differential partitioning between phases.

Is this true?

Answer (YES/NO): NO